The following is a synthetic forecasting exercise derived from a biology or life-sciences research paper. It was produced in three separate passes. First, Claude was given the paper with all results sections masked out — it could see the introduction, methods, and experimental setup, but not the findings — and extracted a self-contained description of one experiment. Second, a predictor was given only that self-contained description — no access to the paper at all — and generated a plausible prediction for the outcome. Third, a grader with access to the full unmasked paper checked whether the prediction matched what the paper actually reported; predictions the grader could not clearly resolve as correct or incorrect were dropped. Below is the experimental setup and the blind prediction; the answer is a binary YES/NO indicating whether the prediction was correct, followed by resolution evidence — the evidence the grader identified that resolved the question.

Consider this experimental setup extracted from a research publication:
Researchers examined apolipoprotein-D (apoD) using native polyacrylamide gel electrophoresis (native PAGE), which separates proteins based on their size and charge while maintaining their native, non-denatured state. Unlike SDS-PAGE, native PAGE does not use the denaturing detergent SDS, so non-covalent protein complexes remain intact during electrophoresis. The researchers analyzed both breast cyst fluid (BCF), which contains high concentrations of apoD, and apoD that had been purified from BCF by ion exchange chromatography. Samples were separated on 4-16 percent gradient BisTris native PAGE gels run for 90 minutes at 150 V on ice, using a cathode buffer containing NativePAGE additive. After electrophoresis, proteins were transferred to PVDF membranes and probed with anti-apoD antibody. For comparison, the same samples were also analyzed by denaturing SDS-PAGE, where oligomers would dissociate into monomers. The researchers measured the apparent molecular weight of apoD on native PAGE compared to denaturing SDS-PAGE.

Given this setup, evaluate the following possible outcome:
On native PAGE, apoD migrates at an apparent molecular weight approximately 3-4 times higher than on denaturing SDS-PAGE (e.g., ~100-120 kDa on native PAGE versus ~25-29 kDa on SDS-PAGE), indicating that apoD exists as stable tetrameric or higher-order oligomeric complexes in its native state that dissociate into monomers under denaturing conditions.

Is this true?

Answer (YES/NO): YES